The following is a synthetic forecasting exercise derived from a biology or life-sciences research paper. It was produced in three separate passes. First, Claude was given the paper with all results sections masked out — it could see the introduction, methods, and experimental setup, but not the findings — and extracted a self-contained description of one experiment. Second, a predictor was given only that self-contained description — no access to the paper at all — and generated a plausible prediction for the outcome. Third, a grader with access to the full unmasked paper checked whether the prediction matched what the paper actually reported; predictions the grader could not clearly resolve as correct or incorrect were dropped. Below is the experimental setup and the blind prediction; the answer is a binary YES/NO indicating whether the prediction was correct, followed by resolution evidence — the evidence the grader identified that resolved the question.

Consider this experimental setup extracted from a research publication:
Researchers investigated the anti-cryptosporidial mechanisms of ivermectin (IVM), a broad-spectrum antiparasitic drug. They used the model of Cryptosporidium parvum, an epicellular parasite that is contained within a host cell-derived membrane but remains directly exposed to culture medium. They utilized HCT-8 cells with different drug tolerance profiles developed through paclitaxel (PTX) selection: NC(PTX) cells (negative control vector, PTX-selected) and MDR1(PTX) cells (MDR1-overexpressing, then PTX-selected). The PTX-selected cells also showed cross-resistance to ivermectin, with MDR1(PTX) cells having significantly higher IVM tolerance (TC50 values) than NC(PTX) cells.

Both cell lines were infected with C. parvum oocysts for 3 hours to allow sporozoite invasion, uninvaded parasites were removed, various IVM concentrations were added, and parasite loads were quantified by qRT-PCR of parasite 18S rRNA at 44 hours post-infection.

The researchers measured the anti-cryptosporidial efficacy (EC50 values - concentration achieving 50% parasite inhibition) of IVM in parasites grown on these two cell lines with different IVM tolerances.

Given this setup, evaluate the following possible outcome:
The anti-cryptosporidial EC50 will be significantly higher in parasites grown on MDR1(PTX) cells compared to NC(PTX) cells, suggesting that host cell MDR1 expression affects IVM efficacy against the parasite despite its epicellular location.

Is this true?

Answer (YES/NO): YES